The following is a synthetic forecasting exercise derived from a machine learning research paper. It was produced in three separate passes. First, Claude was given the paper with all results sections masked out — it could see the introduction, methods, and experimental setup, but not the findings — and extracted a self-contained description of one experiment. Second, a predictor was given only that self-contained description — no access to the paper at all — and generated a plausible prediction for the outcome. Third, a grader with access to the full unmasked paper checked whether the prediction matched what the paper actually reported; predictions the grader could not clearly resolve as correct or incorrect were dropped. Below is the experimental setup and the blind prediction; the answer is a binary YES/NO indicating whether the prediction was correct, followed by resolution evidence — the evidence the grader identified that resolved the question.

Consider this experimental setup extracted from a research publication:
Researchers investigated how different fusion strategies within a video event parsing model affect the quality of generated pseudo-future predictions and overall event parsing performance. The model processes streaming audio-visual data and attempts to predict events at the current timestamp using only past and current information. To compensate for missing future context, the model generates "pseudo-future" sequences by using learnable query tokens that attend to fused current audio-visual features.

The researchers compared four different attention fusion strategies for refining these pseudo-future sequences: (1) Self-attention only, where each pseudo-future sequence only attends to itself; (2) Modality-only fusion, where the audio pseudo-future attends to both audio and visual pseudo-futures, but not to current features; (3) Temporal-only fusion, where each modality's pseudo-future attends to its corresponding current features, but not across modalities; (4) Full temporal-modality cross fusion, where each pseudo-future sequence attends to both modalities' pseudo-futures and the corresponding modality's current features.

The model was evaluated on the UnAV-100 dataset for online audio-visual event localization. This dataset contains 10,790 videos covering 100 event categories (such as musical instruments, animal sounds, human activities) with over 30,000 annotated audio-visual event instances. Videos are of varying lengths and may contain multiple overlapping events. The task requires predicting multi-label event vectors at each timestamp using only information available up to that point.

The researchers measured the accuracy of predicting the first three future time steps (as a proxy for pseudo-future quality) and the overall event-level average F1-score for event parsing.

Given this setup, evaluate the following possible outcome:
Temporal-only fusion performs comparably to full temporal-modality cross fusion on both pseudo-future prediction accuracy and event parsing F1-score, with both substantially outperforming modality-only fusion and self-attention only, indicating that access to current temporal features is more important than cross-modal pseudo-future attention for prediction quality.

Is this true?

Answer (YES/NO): NO